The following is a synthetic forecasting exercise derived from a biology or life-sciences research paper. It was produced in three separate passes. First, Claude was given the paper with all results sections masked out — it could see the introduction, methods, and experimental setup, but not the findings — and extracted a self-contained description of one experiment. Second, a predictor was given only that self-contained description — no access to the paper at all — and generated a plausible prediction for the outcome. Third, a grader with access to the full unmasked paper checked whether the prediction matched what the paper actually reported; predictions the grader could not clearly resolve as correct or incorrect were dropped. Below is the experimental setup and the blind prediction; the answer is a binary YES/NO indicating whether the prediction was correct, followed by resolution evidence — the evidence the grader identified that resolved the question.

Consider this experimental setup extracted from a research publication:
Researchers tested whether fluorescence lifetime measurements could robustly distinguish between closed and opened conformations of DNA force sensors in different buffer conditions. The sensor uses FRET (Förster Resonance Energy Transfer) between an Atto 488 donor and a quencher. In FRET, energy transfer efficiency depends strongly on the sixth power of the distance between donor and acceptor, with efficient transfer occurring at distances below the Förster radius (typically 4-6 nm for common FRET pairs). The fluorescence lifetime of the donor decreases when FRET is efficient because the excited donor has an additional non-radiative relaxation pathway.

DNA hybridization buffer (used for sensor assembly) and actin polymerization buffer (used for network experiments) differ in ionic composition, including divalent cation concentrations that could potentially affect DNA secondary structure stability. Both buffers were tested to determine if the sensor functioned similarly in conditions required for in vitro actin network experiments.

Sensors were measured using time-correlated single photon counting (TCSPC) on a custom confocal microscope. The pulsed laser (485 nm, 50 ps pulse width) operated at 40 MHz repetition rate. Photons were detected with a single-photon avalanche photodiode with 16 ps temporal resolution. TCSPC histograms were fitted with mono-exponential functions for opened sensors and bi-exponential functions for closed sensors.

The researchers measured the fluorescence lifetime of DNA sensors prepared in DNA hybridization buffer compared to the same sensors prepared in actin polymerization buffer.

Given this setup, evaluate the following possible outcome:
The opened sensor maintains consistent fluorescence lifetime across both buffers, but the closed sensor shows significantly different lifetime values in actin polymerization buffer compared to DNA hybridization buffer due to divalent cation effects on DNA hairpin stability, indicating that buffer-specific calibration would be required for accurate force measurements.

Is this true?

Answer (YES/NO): NO